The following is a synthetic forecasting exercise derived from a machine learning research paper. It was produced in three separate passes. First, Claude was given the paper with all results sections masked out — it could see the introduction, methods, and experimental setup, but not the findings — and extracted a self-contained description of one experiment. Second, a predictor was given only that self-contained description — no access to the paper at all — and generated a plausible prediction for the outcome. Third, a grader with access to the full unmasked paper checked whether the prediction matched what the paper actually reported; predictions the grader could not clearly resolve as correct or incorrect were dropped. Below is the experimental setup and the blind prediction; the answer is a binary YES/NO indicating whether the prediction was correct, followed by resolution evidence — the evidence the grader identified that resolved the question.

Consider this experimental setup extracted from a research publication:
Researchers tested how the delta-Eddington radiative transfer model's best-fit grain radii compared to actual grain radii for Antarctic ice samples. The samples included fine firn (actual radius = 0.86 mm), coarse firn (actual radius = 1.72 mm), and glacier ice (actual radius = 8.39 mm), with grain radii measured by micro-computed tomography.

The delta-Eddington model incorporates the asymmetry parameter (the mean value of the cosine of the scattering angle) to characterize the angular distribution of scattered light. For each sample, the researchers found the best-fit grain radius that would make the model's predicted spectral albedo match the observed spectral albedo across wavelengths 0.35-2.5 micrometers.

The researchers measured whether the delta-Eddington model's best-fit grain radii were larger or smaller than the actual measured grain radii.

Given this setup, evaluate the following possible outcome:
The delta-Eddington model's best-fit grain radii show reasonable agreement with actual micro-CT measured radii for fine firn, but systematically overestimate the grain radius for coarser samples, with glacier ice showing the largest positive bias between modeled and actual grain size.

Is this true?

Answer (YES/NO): NO